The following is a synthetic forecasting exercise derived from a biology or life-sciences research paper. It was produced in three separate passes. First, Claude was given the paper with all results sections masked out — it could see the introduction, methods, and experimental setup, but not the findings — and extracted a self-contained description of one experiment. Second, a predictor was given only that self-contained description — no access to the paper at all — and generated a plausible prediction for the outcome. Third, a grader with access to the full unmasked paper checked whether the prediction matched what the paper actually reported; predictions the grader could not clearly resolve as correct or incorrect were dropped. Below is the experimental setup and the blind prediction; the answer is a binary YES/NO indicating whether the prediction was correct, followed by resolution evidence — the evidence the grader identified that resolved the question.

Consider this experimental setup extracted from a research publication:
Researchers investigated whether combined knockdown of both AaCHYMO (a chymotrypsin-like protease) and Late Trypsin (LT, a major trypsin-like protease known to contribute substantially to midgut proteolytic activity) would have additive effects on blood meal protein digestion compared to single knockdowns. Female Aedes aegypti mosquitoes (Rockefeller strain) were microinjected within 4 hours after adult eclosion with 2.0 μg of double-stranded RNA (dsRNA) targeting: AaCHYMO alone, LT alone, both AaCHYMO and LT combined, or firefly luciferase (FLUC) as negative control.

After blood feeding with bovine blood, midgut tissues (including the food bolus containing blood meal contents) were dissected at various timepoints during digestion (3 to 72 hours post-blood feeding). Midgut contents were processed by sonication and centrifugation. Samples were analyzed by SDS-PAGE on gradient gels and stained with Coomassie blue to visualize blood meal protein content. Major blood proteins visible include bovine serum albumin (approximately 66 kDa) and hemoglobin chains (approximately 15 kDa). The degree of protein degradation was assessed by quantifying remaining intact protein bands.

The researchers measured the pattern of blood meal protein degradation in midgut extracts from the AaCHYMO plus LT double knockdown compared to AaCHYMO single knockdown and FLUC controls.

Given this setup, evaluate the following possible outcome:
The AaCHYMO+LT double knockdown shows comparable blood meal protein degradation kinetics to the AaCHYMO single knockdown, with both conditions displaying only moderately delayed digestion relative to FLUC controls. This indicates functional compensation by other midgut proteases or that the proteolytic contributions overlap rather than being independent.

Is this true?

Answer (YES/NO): NO